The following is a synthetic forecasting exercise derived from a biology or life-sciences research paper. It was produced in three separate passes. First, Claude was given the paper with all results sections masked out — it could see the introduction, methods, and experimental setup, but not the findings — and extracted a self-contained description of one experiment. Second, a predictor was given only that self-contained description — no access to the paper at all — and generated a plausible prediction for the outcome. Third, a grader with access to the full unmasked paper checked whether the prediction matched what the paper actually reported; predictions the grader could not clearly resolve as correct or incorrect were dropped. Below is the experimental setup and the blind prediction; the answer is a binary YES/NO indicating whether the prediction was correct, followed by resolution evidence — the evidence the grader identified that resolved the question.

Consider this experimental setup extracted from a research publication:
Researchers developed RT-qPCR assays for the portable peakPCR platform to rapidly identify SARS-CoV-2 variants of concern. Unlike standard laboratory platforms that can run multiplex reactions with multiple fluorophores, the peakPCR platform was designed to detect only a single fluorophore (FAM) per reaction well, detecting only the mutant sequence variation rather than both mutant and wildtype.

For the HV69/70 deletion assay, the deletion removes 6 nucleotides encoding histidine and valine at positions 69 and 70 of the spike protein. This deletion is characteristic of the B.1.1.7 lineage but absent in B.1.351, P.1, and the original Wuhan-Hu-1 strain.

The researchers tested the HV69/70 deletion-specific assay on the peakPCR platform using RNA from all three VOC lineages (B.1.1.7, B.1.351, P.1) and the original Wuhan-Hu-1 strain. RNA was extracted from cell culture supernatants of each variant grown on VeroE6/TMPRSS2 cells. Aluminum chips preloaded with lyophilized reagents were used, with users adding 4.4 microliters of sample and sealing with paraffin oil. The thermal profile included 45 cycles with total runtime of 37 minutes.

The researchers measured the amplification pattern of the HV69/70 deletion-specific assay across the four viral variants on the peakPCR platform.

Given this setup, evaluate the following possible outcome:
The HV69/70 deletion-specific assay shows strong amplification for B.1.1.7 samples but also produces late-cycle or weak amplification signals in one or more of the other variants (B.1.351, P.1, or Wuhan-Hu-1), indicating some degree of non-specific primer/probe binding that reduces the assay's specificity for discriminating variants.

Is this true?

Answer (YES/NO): NO